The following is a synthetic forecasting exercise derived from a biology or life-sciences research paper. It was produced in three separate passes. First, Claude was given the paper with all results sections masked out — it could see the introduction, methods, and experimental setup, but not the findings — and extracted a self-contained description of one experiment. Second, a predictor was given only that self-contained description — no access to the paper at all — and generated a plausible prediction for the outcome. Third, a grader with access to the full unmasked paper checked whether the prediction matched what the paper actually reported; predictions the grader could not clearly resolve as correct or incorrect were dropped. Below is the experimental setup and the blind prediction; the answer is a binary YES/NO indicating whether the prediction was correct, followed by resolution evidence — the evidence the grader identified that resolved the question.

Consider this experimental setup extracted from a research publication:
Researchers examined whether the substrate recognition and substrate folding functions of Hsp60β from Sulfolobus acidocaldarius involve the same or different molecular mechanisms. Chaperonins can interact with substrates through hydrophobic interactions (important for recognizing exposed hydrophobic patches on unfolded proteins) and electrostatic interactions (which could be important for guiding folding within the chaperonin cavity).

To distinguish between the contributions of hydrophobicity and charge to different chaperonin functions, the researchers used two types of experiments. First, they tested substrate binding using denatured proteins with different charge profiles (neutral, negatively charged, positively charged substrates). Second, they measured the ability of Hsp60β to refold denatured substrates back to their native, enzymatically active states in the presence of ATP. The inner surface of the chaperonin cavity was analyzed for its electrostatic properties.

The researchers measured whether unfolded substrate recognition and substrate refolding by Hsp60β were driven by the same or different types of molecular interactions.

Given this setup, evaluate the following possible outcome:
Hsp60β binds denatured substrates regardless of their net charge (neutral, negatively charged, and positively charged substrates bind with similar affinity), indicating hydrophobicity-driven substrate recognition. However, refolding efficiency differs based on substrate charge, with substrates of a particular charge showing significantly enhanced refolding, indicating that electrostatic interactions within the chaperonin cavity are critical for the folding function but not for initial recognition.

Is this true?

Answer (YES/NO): NO